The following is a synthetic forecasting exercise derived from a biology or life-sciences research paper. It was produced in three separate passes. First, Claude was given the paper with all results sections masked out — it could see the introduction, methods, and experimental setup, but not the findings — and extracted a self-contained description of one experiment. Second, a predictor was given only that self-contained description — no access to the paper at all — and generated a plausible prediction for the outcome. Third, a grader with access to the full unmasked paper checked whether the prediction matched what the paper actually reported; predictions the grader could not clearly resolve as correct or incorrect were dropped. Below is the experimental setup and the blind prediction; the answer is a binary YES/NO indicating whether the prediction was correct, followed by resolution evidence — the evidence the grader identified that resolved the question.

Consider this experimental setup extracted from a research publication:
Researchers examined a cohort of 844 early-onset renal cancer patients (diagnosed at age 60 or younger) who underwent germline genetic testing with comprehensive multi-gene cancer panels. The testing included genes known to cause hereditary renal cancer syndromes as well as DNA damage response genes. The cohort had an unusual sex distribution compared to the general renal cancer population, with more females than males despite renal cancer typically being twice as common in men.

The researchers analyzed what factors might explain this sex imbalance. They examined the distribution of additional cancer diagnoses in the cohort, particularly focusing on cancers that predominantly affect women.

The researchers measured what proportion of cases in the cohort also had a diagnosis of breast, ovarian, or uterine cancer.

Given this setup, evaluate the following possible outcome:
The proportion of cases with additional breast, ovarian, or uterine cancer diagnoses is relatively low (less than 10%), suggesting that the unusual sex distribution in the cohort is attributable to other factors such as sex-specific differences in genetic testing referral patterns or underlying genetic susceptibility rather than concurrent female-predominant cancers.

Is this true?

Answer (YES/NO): NO